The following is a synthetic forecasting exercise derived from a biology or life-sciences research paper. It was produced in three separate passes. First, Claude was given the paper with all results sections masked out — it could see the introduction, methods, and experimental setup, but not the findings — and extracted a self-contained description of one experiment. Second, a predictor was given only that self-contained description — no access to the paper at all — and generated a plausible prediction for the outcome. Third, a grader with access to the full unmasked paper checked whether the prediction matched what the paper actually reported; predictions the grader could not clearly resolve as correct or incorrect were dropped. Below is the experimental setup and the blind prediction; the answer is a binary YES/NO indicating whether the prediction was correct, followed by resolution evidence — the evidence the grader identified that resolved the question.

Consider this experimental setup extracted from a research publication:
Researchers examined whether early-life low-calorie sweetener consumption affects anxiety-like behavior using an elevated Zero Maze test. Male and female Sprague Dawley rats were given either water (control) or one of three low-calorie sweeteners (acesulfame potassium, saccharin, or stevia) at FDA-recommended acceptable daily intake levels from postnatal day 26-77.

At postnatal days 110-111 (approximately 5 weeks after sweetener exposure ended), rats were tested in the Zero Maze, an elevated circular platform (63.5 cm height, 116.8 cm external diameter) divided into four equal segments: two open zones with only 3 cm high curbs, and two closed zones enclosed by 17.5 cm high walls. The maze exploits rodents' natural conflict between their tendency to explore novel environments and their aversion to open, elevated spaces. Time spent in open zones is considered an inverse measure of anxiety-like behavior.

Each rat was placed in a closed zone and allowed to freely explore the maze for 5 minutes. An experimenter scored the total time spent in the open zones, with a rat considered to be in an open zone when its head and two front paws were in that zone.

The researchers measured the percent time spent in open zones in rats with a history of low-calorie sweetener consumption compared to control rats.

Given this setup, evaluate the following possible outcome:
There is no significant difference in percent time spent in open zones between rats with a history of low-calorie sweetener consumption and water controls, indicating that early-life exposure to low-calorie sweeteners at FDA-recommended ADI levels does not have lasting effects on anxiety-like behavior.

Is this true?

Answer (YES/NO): YES